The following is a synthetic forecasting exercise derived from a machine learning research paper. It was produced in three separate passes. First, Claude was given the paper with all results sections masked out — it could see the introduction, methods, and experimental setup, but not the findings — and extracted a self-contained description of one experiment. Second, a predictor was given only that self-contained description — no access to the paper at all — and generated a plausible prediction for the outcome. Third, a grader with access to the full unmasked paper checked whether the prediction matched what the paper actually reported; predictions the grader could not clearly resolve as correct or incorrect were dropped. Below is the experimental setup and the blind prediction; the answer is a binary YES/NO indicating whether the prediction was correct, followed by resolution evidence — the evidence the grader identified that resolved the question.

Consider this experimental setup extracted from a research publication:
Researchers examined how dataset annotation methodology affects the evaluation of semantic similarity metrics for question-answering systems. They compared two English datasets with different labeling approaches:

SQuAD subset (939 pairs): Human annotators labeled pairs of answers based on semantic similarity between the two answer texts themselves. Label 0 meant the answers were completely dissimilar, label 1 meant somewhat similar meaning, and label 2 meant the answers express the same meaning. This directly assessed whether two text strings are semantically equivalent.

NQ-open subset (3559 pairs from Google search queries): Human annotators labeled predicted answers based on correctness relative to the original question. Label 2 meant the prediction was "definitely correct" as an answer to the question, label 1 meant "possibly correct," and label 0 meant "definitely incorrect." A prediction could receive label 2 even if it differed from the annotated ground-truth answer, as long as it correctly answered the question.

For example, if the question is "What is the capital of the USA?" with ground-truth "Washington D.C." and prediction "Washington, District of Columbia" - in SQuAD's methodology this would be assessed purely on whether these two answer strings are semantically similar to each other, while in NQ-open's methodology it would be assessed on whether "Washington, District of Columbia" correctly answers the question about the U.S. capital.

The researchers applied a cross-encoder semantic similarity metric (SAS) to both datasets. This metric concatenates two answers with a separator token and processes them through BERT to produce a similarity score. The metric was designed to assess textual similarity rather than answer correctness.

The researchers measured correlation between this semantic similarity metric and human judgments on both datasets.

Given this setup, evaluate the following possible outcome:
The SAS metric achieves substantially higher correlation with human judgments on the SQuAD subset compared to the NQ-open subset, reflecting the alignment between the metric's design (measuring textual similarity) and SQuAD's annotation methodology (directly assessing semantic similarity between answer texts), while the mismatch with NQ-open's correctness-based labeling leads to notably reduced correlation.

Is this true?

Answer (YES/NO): YES